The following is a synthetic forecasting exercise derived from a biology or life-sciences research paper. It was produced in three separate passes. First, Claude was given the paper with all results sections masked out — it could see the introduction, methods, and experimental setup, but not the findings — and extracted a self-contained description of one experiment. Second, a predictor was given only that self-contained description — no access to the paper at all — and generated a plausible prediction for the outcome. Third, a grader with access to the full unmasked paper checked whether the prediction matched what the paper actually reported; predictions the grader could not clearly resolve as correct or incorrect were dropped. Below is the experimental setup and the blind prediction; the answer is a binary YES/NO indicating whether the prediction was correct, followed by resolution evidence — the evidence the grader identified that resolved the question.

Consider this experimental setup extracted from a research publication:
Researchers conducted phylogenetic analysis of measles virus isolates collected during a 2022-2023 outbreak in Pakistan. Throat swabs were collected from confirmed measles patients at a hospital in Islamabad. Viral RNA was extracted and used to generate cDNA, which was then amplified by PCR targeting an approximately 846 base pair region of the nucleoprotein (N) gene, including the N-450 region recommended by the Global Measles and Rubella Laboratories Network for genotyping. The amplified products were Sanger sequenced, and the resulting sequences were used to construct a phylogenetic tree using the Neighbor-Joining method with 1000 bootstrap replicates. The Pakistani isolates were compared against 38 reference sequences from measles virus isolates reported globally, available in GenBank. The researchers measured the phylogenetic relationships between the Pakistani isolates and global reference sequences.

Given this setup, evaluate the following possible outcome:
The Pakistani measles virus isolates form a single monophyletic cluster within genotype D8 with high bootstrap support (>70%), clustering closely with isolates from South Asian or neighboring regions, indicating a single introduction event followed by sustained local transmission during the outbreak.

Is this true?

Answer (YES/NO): NO